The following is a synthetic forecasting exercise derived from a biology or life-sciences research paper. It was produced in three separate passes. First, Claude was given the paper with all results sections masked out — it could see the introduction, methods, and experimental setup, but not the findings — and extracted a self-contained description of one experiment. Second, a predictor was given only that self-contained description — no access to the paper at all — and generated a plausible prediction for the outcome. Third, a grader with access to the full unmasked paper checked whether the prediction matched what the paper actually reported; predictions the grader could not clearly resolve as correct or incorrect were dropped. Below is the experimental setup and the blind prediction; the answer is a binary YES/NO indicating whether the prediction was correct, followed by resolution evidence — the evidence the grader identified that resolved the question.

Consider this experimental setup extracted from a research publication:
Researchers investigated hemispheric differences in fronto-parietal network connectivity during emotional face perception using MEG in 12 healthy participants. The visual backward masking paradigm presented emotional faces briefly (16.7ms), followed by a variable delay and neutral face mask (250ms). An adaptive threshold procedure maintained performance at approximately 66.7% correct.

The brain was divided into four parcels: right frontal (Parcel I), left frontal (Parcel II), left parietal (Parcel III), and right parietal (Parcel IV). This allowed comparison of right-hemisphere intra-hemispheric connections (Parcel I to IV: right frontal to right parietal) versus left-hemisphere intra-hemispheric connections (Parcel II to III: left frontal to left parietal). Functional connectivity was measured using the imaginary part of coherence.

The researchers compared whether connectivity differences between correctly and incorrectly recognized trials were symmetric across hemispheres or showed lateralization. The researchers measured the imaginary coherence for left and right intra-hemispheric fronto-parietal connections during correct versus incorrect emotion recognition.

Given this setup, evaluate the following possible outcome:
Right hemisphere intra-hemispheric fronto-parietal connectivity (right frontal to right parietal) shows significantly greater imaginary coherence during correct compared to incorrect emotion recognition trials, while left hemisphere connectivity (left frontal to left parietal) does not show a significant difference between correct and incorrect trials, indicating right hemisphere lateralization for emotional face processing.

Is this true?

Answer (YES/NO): YES